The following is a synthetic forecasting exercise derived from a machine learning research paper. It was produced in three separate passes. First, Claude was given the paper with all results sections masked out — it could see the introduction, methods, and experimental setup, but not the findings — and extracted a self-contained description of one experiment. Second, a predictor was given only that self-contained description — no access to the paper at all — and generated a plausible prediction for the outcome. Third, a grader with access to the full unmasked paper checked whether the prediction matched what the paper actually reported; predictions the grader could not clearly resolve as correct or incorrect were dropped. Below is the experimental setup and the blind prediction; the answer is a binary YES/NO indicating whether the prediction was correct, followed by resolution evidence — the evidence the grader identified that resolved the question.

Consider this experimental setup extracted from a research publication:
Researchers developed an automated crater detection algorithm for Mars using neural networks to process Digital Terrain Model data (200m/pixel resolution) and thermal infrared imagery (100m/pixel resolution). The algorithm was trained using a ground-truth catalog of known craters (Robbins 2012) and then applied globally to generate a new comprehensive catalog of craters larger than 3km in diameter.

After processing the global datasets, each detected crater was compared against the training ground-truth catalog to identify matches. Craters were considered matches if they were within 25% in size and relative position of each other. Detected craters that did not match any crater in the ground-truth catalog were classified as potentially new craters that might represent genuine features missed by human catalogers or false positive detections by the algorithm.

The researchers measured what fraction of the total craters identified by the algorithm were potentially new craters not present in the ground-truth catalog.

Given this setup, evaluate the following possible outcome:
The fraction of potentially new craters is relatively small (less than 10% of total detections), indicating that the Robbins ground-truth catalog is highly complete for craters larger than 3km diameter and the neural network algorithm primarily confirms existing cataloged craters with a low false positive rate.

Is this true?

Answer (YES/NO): NO